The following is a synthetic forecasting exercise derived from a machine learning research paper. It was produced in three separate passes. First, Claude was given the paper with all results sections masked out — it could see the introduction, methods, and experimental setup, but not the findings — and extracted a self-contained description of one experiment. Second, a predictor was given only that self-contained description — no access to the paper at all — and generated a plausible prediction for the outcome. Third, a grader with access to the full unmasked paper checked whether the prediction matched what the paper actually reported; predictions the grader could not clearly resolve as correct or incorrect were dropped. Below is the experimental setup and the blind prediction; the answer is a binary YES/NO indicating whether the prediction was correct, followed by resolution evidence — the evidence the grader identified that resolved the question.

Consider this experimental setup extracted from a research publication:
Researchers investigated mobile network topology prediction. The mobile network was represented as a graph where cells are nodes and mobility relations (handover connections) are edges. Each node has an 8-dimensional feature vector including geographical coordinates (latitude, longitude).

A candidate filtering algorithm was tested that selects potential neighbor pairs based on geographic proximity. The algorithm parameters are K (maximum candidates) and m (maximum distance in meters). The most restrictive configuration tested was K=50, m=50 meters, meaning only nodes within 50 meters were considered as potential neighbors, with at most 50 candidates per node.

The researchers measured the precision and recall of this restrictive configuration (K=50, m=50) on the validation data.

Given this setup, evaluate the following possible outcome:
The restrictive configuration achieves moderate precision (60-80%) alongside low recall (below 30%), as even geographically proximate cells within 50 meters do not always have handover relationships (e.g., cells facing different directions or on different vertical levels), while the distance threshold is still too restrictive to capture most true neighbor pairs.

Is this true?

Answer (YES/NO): NO